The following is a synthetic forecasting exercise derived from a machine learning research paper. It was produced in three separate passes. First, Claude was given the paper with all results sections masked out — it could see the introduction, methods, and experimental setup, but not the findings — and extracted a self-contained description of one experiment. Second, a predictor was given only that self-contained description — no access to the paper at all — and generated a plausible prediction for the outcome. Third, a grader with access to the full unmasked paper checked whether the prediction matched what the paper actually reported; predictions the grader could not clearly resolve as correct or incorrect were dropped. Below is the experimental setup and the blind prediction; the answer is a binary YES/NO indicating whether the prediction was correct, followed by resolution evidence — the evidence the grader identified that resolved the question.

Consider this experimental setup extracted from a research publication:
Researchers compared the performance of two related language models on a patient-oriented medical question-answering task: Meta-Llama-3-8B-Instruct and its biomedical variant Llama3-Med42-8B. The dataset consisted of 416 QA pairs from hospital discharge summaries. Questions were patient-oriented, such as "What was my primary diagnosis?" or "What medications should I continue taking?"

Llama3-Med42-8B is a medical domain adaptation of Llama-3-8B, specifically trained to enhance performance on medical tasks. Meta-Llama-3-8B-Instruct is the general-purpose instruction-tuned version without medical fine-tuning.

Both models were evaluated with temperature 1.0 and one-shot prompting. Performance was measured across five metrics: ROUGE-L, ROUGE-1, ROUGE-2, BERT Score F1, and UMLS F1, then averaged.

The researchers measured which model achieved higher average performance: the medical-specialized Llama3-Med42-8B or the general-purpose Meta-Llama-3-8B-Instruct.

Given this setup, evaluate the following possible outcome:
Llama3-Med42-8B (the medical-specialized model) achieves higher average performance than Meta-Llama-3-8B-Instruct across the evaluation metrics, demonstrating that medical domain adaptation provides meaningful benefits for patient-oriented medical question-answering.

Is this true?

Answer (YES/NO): NO